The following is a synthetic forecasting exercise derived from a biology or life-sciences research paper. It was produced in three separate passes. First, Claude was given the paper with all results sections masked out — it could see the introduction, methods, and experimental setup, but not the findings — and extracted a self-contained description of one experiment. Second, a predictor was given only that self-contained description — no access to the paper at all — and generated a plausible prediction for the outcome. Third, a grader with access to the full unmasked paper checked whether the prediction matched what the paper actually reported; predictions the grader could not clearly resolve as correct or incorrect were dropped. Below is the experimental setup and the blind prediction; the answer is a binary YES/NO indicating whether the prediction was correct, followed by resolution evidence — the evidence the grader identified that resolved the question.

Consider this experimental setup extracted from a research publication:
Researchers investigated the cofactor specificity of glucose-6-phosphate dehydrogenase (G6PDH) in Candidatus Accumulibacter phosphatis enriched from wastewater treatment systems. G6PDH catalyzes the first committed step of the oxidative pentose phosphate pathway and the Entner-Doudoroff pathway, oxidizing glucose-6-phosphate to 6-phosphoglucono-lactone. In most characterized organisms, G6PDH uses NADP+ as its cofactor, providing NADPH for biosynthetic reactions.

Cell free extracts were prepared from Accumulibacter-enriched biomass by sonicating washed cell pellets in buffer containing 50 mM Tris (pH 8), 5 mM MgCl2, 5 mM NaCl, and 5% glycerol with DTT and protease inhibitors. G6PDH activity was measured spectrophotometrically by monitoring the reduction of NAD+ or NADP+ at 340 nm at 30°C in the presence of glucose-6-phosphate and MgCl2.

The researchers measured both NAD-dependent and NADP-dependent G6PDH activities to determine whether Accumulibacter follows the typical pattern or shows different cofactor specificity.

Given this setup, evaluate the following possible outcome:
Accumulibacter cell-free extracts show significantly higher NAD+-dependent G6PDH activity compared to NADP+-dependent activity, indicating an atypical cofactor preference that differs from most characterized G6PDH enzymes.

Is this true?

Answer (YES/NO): NO